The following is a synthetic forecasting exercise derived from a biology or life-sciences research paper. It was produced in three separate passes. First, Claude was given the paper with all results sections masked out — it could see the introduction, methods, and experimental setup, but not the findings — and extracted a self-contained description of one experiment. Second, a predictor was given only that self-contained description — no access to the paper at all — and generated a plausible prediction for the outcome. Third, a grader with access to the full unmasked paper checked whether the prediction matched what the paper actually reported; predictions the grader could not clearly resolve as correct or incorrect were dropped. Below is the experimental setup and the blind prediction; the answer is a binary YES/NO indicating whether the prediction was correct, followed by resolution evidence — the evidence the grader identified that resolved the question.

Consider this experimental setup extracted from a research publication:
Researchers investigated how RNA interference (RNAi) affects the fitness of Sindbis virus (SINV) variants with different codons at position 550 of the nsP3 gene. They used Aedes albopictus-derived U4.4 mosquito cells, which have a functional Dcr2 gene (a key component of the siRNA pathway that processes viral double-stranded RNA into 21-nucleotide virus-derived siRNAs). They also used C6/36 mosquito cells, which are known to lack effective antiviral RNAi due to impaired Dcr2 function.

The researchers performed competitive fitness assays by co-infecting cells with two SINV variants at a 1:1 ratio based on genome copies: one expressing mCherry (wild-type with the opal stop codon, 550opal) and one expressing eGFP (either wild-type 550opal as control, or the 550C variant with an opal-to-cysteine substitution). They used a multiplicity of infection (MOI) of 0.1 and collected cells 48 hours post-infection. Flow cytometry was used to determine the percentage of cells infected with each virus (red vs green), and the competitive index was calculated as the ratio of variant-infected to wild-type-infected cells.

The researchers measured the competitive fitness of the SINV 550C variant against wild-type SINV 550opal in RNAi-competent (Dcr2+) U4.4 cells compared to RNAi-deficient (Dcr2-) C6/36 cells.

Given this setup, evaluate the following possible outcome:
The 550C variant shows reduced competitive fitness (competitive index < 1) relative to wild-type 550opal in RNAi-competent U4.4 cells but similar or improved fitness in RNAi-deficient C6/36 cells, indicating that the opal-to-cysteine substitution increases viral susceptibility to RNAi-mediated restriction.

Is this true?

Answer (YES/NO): YES